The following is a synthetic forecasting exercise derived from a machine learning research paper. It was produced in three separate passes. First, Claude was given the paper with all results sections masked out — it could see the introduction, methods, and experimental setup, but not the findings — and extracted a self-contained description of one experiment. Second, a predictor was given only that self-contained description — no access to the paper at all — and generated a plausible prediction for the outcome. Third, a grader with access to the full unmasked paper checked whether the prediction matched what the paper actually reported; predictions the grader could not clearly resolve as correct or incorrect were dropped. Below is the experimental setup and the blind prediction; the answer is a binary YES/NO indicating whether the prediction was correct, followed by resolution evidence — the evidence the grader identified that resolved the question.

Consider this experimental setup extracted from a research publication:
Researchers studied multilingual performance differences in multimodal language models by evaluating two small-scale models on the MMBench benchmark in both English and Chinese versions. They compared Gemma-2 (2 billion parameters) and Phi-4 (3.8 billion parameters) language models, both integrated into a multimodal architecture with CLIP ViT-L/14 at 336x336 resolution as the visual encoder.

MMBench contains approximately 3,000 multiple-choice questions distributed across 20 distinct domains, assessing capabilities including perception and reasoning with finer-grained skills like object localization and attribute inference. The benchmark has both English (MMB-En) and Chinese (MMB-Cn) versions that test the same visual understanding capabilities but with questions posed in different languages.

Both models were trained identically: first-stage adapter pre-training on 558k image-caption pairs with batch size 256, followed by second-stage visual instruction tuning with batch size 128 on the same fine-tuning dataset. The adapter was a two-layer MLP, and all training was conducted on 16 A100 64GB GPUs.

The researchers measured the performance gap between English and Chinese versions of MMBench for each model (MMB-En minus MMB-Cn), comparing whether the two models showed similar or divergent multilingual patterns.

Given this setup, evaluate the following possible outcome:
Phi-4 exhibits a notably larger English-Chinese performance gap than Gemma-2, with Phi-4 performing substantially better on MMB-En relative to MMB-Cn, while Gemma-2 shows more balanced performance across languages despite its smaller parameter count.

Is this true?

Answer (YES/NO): NO